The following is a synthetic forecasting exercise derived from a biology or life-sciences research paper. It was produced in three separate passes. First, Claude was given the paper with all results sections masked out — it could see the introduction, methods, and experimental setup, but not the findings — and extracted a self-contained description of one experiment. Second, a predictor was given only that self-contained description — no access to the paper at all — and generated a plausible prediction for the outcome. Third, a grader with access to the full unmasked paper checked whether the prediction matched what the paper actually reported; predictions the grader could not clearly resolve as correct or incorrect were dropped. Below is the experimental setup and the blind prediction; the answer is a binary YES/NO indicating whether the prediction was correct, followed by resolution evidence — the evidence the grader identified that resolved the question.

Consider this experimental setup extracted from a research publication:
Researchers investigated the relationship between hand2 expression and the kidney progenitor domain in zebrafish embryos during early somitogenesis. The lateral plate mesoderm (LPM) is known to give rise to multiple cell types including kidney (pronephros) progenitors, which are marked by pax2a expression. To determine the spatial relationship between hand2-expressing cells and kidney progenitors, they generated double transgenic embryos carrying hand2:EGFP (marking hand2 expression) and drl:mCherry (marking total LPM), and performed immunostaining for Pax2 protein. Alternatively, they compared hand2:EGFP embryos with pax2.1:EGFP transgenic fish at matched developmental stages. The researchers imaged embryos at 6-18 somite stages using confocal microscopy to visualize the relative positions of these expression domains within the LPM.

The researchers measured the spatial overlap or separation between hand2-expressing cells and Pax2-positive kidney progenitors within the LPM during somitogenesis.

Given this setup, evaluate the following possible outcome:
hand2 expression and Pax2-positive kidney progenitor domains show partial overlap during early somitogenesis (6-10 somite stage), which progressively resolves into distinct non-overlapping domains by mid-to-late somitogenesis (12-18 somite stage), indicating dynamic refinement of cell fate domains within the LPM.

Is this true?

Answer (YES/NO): NO